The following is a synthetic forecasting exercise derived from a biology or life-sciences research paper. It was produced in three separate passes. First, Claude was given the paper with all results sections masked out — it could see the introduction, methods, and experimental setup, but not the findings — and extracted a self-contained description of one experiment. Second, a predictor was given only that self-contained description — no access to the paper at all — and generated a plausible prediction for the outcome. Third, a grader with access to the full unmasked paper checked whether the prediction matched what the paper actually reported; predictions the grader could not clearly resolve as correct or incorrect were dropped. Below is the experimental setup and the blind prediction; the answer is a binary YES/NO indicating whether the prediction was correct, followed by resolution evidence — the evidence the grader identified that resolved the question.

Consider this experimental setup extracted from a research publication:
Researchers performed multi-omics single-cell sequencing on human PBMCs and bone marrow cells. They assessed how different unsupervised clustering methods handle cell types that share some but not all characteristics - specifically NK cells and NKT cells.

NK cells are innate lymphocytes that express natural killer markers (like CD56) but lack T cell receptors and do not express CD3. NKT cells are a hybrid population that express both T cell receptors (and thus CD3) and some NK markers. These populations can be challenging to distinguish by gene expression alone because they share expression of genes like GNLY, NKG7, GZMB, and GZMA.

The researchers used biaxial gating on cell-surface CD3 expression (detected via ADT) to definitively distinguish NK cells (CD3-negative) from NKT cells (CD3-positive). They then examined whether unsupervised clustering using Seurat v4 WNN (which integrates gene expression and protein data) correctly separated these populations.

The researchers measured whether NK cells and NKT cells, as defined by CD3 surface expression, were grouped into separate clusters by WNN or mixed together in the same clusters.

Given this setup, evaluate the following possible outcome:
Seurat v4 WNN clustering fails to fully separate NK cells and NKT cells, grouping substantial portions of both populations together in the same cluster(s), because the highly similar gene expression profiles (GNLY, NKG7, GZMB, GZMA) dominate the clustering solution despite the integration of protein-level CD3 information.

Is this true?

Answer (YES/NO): YES